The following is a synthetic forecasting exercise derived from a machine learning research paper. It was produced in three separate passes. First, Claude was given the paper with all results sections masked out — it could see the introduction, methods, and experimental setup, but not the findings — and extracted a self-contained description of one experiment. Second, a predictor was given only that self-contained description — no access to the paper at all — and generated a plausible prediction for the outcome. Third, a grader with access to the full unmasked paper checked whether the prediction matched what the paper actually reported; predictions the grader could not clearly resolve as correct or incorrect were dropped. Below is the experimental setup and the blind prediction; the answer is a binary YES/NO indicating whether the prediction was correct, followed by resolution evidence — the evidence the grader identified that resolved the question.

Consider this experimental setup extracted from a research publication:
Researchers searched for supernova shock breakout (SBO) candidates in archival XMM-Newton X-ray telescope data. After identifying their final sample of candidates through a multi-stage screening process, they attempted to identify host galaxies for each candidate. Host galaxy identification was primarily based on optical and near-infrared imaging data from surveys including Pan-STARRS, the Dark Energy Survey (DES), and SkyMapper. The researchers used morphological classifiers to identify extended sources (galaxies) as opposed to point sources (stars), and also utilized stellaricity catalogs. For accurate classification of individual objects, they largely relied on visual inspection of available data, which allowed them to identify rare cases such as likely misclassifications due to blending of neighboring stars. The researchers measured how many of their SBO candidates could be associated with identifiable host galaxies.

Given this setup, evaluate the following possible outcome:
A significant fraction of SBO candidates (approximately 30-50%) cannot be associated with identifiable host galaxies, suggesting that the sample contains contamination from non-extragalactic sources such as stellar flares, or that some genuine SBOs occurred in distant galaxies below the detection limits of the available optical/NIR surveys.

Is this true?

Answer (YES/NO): NO